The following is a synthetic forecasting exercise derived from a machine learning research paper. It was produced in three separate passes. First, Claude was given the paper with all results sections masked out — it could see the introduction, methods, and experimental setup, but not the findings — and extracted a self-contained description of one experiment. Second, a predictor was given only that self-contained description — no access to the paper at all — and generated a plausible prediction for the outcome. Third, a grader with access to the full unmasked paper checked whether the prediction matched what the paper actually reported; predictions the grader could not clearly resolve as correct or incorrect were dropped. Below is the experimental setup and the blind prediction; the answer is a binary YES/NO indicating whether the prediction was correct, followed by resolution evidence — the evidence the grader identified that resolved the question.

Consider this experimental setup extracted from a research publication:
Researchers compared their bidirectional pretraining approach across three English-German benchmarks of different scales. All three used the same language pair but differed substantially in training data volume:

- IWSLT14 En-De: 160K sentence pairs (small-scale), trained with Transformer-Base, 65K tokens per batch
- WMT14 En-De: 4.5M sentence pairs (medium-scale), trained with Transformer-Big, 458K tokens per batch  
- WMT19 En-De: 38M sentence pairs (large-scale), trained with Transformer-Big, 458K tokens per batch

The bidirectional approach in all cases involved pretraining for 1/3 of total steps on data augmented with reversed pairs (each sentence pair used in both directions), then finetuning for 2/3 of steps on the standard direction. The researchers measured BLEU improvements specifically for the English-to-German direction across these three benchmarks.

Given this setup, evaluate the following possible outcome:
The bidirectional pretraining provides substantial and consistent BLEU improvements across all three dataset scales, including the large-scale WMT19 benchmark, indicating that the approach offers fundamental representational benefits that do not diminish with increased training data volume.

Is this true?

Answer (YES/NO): NO